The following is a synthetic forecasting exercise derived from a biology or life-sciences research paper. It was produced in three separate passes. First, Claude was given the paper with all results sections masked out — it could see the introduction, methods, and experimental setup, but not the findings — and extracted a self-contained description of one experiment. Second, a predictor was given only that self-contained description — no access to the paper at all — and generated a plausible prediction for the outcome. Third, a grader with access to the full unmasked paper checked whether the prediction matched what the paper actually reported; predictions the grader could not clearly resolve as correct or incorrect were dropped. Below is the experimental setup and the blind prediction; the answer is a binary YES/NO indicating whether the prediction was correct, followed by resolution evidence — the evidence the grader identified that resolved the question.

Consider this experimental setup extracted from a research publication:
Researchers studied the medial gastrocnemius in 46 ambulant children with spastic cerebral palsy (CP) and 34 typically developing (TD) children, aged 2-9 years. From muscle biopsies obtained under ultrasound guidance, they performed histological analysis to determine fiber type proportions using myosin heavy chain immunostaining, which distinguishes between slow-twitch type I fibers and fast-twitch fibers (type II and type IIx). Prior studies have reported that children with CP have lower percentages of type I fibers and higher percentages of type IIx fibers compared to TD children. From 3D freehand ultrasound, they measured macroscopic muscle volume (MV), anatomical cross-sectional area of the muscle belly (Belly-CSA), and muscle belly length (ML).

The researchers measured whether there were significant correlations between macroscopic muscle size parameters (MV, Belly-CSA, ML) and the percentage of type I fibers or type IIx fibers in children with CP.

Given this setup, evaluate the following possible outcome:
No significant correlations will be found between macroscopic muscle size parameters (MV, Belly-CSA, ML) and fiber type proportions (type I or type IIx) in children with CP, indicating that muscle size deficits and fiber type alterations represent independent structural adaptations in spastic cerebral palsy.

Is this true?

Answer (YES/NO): NO